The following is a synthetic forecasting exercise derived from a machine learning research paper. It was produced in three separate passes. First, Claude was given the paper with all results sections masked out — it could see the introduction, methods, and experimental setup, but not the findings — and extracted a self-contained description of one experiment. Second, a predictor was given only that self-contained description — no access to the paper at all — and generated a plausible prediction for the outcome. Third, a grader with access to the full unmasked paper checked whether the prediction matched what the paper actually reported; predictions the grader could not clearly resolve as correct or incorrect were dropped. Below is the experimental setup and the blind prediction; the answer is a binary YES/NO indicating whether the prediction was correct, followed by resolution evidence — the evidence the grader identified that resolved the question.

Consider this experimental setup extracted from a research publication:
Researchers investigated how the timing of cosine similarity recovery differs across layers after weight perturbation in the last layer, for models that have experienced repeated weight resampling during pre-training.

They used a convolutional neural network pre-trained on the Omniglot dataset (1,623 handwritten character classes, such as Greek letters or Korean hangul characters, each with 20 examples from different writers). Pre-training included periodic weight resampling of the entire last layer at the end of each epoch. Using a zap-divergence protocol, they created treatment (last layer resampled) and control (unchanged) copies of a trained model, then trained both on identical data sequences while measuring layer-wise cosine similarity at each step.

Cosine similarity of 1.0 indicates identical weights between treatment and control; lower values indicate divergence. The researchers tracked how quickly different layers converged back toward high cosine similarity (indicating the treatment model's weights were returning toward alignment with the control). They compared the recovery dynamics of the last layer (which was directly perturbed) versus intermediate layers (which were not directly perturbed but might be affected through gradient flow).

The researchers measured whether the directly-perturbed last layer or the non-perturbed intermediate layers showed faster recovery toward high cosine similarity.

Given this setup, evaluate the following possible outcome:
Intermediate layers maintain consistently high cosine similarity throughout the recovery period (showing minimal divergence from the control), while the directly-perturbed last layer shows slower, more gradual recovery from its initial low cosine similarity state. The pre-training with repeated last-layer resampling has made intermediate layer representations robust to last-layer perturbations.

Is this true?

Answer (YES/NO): NO